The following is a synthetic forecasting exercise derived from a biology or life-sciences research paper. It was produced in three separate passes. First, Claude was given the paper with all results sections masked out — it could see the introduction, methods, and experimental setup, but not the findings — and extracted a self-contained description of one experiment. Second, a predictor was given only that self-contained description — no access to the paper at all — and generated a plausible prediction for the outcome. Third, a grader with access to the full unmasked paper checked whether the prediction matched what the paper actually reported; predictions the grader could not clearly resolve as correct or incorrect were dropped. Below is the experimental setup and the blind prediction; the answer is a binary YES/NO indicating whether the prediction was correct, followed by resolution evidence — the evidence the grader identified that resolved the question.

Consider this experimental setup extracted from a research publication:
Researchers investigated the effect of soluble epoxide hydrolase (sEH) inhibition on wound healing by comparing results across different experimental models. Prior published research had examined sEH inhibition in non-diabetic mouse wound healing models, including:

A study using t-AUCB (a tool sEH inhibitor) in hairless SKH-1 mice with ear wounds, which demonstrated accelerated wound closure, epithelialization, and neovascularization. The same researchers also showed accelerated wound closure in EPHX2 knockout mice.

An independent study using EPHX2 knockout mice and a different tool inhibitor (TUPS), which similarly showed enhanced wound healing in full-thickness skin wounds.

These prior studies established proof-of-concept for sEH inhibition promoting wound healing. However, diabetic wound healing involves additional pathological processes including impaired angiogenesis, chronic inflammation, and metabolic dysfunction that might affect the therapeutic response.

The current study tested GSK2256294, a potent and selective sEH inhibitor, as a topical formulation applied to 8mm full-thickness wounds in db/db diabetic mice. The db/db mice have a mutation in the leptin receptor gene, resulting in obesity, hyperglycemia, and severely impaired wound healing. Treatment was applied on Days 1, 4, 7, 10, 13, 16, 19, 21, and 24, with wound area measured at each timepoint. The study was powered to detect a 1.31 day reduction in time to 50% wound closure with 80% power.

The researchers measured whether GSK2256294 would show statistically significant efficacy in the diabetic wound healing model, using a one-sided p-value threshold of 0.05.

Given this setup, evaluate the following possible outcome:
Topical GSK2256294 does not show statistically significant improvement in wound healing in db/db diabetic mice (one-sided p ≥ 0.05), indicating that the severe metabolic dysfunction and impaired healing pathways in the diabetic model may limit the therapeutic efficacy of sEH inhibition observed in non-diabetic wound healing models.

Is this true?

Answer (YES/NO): YES